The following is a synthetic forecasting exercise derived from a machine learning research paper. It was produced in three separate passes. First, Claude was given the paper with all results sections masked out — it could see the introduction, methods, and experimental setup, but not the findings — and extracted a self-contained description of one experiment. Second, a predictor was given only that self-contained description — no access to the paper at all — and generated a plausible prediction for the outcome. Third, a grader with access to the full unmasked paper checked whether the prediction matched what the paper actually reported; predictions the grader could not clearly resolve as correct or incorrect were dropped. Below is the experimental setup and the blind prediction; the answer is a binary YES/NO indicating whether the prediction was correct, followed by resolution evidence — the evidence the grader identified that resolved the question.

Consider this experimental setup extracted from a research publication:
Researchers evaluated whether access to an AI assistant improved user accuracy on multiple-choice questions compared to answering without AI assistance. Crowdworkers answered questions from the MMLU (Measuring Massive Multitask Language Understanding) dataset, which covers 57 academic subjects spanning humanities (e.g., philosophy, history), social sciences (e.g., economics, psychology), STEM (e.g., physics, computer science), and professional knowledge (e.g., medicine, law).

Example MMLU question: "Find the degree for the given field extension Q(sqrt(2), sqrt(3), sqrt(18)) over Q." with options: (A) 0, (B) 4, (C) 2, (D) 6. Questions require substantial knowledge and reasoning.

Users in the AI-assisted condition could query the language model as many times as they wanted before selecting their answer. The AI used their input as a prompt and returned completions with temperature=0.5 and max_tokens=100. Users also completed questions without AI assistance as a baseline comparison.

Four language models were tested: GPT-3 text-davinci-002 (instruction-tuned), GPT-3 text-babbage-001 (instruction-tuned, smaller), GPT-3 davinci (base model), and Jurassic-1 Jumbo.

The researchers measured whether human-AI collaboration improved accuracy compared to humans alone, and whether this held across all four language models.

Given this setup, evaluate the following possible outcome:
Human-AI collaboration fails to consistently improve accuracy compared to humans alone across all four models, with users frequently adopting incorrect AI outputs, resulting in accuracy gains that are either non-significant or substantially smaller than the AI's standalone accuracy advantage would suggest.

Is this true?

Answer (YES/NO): NO